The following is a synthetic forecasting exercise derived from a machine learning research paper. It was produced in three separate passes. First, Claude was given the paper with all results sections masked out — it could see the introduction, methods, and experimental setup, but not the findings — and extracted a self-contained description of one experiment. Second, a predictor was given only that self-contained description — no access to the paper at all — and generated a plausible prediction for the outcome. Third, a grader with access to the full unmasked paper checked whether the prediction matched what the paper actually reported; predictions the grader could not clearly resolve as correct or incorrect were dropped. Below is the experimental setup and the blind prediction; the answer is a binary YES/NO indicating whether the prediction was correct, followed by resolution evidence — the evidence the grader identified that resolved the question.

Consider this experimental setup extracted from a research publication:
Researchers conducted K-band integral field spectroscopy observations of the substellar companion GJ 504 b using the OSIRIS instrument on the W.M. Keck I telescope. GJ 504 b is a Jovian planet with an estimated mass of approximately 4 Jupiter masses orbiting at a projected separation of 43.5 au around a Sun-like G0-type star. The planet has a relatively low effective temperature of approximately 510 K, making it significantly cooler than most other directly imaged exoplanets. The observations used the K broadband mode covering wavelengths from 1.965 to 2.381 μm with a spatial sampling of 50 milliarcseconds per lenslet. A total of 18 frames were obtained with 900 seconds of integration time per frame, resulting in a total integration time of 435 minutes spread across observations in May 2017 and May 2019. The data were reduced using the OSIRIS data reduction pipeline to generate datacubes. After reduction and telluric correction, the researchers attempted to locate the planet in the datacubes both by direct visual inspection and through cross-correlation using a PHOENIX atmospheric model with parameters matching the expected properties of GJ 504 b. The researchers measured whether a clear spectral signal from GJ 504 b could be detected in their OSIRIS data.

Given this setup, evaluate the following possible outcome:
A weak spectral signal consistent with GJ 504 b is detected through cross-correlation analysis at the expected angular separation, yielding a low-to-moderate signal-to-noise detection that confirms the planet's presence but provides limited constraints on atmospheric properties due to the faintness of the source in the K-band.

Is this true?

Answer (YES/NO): NO